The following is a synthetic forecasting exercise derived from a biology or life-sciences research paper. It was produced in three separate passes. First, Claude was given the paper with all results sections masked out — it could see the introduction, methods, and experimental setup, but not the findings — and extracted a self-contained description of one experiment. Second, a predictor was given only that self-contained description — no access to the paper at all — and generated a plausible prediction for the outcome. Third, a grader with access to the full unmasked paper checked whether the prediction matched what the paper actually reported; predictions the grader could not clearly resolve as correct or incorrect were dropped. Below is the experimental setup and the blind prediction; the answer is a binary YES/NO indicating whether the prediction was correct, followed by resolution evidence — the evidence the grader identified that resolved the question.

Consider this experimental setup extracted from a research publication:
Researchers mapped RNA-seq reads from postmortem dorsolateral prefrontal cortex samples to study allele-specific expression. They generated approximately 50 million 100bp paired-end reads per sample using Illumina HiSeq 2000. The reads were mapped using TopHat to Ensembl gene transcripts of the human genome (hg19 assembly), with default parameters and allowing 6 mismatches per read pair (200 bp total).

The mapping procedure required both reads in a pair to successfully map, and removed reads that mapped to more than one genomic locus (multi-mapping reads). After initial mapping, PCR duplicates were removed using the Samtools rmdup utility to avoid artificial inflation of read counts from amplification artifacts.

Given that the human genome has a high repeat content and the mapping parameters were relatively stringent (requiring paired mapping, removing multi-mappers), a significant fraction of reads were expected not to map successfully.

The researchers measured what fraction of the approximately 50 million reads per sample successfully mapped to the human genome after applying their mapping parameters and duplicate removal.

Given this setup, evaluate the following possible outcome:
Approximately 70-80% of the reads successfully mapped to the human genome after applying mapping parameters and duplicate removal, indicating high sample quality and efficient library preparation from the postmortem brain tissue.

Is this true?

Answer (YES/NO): NO